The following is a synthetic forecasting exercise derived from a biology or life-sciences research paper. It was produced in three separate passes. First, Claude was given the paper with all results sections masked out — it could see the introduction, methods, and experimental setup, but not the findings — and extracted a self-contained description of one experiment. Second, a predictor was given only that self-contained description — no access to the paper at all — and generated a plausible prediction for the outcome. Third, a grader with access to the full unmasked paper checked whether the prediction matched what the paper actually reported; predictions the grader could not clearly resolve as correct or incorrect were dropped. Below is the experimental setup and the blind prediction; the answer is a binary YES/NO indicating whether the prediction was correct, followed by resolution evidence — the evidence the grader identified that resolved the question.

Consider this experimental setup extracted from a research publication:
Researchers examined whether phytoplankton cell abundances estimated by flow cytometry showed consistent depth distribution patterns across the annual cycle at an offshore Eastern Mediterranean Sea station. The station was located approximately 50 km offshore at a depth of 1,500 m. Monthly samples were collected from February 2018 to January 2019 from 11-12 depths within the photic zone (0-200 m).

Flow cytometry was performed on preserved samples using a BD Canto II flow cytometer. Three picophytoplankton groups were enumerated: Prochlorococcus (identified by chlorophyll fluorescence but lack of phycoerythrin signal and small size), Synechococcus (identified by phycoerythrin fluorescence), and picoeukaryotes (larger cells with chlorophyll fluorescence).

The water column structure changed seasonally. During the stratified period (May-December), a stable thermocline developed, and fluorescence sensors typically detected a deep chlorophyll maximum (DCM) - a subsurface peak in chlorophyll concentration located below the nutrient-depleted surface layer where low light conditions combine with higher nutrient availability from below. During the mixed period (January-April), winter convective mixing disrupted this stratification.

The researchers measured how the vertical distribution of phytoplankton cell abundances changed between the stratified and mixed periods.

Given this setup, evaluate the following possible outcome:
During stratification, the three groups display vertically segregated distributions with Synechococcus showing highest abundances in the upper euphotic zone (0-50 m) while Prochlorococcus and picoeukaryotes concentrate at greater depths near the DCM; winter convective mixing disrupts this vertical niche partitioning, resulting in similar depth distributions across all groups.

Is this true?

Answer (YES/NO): NO